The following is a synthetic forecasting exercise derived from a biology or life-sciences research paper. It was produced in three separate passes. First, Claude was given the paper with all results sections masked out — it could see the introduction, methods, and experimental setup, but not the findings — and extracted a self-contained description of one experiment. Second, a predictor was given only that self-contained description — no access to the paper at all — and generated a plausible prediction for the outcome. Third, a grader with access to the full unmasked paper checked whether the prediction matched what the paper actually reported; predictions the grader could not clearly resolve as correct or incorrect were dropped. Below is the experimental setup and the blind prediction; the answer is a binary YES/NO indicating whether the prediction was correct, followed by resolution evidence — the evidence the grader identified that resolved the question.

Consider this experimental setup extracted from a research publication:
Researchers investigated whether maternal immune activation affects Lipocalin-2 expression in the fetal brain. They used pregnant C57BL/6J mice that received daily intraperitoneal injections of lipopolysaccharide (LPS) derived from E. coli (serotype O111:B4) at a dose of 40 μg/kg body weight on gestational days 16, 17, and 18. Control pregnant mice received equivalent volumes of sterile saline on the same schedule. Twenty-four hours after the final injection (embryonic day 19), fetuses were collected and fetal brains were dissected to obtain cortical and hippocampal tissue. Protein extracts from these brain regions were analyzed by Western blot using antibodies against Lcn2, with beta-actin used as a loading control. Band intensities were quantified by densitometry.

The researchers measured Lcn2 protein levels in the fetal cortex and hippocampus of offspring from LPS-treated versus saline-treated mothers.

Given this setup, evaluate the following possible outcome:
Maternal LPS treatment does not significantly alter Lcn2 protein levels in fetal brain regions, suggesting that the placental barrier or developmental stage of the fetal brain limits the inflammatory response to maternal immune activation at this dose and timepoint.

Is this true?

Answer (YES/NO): NO